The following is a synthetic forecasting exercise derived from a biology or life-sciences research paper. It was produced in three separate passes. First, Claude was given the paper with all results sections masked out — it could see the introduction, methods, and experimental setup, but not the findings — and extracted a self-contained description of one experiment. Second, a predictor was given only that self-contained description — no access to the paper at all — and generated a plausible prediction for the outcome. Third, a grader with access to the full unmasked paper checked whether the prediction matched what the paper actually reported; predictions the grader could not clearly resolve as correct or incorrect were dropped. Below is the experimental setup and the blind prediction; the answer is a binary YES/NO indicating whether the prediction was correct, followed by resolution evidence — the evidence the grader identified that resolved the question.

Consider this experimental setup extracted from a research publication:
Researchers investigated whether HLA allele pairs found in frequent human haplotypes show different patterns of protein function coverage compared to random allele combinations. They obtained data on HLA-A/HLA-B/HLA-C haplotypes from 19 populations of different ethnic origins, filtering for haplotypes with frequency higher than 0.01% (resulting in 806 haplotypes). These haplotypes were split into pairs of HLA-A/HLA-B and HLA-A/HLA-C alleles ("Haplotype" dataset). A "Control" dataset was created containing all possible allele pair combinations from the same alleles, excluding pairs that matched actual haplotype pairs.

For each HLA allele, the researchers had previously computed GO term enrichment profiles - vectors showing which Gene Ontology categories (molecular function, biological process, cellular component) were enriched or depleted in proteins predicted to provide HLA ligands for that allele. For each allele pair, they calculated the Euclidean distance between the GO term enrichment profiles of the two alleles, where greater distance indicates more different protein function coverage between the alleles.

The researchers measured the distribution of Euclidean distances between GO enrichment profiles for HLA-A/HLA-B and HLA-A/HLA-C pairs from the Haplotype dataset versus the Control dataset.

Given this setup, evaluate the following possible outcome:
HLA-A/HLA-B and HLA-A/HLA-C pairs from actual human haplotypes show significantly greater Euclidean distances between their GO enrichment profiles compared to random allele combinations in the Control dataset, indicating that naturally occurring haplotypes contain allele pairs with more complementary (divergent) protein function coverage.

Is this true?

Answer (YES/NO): YES